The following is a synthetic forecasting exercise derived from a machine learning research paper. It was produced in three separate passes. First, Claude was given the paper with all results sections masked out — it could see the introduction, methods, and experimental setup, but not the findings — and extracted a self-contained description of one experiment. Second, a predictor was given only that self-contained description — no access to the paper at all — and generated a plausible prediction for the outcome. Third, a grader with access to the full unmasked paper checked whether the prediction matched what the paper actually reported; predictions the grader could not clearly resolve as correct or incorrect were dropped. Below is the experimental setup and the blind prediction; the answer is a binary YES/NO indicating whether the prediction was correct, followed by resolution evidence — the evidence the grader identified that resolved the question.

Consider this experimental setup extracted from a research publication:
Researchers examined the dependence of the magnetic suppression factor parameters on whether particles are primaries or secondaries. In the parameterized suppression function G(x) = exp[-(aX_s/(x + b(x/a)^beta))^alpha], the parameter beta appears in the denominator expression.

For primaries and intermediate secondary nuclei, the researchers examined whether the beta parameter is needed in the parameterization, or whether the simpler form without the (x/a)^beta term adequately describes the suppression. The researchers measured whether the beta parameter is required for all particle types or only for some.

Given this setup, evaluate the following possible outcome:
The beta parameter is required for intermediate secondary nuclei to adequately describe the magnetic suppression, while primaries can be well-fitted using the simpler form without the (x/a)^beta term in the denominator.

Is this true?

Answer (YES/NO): NO